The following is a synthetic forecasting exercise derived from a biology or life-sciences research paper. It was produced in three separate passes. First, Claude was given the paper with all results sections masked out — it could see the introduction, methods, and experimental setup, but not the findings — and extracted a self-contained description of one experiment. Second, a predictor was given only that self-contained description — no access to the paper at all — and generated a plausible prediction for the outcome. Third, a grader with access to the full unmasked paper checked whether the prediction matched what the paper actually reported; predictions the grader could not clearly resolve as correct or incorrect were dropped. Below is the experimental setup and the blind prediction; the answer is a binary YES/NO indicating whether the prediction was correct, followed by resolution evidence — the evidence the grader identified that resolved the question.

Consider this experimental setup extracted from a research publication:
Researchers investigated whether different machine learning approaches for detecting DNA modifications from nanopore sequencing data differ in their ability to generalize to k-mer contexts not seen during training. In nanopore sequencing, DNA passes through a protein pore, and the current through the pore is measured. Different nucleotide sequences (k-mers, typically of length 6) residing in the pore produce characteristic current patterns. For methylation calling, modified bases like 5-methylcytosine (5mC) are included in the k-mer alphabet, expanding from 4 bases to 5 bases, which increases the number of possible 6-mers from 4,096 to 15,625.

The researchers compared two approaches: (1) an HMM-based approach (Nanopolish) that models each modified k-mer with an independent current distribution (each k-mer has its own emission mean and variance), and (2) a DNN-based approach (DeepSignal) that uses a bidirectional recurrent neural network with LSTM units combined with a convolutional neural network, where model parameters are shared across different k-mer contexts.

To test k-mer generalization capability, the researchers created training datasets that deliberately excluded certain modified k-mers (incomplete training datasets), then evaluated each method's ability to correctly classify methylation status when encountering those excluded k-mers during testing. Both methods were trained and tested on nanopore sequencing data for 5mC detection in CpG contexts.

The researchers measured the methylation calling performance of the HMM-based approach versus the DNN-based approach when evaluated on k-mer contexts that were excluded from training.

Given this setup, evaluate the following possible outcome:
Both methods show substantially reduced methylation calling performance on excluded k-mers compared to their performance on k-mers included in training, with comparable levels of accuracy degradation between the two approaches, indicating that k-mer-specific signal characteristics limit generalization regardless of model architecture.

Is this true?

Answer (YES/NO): NO